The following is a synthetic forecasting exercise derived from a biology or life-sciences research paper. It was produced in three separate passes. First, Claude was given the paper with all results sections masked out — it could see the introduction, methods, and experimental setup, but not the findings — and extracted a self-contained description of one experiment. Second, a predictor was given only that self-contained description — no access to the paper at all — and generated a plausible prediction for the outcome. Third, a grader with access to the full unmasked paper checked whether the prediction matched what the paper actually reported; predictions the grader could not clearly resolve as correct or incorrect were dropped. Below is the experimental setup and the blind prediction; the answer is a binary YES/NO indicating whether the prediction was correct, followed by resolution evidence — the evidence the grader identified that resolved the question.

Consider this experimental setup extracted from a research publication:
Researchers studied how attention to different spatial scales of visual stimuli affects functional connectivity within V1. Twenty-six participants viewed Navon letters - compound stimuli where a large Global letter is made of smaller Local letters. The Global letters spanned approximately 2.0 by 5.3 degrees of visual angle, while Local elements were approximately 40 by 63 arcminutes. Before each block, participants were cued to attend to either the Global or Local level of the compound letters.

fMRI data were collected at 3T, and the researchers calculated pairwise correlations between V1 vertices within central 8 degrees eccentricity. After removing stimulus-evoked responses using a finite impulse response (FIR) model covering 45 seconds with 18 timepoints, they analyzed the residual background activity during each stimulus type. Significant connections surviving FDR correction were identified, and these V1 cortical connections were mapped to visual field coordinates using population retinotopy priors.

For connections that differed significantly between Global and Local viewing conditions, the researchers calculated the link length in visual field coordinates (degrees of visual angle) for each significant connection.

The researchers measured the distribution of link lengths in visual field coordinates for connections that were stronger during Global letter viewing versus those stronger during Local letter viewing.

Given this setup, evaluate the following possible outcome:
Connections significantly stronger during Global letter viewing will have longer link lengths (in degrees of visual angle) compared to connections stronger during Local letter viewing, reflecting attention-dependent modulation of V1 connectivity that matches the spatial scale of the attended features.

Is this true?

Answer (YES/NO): YES